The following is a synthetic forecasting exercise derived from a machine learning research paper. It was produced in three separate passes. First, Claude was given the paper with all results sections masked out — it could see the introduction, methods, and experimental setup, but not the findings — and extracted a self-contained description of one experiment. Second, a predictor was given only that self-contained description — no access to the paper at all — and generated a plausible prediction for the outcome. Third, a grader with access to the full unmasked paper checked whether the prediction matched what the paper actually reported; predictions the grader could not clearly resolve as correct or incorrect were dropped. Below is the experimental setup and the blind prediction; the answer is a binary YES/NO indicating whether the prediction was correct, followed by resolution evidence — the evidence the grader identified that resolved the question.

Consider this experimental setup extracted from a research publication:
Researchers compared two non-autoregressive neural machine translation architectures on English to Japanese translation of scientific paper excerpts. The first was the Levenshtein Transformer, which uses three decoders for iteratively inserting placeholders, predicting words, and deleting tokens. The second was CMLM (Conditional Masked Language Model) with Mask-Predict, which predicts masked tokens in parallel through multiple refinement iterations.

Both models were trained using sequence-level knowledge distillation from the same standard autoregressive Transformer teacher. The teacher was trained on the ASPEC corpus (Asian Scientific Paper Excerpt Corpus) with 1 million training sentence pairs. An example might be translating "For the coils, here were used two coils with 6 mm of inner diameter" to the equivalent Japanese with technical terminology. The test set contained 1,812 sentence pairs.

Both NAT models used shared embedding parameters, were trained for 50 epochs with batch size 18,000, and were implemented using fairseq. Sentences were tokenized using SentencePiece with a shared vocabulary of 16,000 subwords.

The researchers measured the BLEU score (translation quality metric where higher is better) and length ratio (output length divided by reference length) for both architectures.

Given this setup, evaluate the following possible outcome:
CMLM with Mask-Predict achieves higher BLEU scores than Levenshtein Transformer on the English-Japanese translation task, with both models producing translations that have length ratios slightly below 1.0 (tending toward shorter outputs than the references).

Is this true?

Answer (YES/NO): NO